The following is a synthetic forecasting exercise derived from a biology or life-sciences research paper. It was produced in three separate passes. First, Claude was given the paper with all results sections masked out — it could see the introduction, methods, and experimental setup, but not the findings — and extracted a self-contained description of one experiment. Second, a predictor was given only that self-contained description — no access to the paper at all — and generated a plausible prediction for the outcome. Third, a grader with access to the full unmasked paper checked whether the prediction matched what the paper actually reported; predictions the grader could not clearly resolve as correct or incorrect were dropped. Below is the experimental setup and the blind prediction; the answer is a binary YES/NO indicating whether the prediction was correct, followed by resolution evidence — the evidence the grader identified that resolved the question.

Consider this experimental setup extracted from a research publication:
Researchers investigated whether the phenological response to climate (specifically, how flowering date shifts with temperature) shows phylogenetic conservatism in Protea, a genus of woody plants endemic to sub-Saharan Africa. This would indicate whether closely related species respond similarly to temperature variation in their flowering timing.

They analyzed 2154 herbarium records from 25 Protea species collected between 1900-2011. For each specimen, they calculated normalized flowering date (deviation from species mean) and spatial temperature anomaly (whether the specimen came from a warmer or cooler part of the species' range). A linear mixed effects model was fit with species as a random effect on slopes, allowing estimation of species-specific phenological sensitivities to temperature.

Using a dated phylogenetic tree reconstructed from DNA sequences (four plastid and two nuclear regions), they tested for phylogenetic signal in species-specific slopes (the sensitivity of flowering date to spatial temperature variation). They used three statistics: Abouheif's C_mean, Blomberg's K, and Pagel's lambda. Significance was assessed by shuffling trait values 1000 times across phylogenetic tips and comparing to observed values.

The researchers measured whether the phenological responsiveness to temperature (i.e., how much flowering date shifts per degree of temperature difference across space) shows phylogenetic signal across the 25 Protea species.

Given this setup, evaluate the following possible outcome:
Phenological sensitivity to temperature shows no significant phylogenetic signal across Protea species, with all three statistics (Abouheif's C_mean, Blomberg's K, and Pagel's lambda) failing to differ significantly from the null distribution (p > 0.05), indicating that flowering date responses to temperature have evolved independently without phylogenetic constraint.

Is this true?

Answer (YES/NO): NO